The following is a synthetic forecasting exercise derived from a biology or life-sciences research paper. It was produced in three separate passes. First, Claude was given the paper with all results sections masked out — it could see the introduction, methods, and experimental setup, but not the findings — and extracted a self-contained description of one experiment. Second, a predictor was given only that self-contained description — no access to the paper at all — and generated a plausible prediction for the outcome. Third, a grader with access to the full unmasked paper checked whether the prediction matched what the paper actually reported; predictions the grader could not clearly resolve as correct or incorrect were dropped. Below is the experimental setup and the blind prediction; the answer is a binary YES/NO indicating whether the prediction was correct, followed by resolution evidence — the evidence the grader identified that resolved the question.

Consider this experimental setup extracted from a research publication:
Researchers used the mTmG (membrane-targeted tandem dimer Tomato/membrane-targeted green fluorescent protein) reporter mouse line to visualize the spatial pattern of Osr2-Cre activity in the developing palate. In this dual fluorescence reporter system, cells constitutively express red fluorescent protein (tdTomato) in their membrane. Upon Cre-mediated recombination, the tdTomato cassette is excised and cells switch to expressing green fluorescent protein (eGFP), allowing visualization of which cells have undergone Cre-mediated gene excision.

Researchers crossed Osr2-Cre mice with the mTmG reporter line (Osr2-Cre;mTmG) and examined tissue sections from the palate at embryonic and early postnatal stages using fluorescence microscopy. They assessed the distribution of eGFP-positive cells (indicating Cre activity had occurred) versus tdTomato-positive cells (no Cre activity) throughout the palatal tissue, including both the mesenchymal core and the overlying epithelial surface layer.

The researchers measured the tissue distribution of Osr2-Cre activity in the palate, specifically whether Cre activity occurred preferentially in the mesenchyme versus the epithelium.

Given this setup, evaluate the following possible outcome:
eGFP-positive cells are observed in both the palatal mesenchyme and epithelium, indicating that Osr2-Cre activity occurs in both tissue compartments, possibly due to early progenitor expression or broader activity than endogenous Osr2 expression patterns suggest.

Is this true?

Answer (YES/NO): NO